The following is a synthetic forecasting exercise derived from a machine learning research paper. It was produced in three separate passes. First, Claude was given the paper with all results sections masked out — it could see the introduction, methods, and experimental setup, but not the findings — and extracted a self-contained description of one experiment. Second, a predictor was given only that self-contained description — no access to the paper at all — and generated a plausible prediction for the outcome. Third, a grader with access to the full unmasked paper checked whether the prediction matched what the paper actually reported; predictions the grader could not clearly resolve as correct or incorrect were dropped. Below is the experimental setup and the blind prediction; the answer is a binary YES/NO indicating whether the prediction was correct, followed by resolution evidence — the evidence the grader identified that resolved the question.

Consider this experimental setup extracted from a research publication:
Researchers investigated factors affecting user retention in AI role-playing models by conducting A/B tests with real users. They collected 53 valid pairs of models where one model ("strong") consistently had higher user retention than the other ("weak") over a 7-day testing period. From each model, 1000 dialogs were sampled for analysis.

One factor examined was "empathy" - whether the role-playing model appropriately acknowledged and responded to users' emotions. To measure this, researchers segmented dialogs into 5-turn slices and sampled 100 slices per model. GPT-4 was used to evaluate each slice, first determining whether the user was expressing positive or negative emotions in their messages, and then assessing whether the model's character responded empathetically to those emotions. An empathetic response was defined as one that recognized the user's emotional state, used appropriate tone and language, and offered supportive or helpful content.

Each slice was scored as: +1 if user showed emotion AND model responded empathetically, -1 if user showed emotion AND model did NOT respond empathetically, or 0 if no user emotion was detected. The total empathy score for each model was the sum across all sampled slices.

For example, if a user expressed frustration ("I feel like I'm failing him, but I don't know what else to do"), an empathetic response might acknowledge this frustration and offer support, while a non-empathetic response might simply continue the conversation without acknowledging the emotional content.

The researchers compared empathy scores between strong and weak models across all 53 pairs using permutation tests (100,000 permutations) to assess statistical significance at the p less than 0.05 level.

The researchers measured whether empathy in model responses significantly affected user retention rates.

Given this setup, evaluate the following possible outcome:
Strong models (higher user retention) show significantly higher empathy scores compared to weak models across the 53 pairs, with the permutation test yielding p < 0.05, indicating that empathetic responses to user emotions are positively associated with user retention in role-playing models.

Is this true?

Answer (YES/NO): NO